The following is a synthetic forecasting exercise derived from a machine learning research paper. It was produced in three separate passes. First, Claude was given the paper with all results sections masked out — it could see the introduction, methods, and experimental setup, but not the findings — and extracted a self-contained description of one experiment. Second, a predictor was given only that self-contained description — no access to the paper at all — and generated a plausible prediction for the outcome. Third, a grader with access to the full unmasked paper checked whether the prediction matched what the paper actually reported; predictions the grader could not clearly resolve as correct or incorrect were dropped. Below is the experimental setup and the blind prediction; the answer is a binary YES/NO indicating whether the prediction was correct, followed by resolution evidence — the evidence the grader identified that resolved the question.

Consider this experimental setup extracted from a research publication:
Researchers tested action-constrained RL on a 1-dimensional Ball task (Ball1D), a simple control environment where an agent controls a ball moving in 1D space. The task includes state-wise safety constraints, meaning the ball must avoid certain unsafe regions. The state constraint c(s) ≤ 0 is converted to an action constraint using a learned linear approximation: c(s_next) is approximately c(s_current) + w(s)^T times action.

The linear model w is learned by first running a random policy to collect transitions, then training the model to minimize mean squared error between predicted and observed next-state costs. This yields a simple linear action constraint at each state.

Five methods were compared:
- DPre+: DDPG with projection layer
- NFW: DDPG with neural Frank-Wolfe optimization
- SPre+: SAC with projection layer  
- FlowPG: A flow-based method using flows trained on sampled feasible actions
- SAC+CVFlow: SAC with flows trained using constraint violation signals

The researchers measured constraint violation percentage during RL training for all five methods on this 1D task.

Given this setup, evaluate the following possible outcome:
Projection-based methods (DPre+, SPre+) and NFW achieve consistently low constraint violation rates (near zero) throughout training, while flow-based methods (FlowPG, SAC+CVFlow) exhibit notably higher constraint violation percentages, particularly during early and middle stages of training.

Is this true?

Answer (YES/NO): NO